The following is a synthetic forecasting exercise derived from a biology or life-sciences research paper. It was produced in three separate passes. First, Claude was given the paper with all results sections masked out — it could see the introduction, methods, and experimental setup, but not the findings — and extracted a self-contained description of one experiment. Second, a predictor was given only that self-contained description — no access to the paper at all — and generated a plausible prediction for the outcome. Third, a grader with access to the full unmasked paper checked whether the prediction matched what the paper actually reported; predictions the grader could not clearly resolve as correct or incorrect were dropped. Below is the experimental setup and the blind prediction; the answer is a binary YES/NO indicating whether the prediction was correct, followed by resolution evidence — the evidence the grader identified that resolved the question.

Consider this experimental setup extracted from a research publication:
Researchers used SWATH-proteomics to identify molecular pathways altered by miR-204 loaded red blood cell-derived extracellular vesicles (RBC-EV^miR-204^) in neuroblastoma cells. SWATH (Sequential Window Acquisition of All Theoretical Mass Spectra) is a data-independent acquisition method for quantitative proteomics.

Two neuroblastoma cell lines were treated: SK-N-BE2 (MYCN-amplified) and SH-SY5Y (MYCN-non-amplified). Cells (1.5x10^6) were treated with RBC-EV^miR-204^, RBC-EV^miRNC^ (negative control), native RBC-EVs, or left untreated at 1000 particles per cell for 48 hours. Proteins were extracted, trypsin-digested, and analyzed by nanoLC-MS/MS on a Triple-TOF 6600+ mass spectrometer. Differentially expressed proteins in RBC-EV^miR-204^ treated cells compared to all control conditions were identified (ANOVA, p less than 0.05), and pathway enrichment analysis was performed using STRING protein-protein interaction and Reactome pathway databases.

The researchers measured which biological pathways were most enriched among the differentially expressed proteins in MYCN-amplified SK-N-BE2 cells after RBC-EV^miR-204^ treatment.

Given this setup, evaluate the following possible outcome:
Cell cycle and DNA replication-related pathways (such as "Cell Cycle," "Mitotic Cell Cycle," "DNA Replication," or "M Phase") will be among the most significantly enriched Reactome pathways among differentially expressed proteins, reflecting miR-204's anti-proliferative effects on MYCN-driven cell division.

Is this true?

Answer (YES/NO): NO